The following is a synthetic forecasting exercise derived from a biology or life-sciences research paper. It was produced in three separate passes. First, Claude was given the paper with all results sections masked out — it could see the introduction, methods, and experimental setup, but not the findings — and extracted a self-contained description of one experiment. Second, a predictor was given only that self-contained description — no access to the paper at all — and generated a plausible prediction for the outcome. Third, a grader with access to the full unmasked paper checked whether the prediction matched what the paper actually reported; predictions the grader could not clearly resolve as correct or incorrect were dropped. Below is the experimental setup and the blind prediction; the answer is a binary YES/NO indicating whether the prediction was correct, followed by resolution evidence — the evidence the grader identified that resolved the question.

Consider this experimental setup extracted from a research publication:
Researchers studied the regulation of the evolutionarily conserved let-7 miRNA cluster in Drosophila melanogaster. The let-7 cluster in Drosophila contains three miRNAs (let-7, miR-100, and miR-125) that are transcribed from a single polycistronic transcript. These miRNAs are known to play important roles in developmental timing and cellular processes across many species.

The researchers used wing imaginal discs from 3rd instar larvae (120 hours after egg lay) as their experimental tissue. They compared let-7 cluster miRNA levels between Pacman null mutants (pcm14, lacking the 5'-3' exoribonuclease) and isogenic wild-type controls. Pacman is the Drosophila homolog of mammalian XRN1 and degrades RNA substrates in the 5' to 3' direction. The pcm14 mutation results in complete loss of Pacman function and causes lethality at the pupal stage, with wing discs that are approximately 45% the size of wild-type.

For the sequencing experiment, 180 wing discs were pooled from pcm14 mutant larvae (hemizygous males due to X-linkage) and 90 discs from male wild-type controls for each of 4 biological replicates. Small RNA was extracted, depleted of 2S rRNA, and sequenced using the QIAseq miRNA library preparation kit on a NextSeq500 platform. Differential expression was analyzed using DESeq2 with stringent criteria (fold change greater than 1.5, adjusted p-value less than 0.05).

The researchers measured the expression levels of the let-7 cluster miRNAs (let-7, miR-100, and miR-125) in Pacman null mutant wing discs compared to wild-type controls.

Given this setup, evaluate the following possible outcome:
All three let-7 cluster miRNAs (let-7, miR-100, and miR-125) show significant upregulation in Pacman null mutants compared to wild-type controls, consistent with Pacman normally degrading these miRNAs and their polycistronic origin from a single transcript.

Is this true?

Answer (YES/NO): NO